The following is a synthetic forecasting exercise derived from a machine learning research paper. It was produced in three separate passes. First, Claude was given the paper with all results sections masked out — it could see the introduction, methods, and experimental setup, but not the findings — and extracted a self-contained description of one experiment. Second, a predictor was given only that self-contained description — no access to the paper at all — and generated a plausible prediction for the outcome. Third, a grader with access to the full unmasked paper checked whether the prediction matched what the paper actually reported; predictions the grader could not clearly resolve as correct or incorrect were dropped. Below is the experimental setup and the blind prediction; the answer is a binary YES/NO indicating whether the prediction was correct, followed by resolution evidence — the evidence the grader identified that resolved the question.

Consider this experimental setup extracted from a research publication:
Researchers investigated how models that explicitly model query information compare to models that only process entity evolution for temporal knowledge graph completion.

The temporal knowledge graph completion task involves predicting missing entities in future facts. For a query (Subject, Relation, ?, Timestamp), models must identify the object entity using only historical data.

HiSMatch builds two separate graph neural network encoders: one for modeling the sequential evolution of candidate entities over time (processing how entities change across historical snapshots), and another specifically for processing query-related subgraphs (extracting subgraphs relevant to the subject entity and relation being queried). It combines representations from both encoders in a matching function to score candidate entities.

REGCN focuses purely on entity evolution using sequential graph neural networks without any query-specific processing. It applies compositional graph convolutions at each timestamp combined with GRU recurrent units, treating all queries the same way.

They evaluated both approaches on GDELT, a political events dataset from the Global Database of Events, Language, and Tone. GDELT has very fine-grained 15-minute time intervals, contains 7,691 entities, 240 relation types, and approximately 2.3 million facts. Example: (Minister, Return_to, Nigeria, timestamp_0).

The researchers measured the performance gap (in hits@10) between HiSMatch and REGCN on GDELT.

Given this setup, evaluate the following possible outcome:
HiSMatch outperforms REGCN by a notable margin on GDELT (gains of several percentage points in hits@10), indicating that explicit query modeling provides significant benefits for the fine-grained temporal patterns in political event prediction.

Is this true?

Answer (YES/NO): YES